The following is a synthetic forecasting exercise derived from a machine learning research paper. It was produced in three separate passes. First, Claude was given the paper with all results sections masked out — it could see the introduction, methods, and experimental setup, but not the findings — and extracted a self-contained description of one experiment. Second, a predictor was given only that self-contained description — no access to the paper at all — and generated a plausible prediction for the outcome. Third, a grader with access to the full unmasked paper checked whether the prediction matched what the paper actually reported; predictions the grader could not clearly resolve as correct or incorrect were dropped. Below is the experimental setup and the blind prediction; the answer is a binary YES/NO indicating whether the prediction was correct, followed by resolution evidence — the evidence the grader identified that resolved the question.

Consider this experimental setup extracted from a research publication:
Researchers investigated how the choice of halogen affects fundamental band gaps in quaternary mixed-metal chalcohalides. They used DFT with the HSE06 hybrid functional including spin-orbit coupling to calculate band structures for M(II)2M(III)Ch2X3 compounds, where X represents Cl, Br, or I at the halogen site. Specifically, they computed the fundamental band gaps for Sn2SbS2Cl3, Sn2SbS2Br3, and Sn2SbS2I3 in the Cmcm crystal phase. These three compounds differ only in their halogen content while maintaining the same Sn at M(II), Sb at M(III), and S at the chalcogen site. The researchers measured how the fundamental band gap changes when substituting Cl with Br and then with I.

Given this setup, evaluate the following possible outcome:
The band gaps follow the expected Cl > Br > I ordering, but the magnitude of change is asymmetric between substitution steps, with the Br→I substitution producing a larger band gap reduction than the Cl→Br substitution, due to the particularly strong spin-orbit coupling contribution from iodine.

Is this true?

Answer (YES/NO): NO